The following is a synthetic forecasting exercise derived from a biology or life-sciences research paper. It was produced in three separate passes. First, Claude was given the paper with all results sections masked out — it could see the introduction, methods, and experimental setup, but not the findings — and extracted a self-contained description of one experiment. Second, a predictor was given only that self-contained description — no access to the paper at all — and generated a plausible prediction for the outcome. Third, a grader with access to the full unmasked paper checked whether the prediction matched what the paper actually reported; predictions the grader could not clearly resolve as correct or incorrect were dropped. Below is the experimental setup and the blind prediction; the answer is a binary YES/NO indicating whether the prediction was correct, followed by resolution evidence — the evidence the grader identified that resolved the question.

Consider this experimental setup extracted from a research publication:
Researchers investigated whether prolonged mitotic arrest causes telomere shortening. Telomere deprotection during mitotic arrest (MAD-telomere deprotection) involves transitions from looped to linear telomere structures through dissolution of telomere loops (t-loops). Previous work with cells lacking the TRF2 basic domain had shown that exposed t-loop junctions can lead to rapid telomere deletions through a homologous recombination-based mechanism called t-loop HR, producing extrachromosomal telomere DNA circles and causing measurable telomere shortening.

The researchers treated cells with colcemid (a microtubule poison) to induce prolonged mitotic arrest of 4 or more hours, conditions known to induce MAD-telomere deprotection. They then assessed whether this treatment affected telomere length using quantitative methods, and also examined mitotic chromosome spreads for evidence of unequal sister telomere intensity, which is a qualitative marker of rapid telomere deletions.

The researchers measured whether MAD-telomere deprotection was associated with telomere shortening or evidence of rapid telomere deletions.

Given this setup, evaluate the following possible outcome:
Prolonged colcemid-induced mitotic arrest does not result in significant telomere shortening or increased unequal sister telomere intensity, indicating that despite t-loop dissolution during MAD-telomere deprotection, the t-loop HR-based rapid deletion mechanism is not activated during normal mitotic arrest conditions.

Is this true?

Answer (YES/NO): YES